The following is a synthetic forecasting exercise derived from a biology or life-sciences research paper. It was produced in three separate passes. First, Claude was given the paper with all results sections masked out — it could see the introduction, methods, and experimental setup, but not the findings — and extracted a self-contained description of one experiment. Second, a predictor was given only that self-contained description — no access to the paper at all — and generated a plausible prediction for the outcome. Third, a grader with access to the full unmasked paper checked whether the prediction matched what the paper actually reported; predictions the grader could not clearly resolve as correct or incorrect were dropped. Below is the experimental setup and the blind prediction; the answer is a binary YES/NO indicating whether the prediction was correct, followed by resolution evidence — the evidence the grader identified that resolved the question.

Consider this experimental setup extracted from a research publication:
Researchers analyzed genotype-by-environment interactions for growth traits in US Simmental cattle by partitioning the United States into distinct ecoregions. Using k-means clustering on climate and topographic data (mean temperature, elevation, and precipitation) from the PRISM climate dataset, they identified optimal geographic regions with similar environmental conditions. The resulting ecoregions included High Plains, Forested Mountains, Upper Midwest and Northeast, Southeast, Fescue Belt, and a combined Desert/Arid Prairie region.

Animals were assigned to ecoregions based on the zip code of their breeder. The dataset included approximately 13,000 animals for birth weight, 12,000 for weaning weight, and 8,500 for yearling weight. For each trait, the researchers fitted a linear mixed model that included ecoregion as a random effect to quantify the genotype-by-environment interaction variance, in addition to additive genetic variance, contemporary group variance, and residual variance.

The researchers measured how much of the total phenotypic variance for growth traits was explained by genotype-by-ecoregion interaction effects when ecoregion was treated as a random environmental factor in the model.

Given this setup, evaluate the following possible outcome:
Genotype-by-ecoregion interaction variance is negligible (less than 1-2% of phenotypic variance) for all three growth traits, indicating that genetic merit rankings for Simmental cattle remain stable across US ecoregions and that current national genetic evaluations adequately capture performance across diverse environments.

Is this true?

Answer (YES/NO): NO